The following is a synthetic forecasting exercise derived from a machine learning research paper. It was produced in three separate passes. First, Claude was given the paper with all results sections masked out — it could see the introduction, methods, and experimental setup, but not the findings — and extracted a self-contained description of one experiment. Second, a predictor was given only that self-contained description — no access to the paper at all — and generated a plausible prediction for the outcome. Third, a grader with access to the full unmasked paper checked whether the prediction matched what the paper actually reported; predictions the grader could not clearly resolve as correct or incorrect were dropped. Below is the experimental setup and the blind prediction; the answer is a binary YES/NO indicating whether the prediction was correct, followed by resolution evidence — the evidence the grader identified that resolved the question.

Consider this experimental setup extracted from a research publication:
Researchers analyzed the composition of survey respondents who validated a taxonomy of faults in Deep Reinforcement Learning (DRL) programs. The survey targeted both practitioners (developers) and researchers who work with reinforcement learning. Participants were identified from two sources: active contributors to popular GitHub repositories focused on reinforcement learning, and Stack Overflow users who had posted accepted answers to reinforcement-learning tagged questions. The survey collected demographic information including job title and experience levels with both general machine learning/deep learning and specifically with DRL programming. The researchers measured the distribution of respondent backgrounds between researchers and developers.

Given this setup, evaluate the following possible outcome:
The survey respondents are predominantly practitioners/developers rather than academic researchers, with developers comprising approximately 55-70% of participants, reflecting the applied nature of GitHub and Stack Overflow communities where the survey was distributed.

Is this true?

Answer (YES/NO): YES